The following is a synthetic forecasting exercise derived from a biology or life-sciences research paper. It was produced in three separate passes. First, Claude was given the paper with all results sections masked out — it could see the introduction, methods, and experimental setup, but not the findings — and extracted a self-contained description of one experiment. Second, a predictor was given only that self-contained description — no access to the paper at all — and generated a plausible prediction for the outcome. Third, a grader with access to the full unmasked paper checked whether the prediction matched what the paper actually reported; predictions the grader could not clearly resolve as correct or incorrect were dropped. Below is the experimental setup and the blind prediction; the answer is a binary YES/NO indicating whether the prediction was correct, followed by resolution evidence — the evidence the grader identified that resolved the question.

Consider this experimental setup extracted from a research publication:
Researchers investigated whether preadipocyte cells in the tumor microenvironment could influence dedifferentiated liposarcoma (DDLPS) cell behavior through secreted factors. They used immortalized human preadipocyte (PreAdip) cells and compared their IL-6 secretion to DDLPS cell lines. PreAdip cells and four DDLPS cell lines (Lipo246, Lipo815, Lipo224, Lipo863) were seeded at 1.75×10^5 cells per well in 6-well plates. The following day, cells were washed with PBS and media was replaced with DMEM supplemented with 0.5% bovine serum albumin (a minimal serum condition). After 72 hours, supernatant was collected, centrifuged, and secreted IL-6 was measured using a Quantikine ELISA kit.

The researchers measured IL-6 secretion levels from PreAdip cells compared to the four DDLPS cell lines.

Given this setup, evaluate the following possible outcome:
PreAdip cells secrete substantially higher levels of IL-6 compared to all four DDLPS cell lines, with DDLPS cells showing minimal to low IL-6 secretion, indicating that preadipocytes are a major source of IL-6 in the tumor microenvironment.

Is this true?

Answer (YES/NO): YES